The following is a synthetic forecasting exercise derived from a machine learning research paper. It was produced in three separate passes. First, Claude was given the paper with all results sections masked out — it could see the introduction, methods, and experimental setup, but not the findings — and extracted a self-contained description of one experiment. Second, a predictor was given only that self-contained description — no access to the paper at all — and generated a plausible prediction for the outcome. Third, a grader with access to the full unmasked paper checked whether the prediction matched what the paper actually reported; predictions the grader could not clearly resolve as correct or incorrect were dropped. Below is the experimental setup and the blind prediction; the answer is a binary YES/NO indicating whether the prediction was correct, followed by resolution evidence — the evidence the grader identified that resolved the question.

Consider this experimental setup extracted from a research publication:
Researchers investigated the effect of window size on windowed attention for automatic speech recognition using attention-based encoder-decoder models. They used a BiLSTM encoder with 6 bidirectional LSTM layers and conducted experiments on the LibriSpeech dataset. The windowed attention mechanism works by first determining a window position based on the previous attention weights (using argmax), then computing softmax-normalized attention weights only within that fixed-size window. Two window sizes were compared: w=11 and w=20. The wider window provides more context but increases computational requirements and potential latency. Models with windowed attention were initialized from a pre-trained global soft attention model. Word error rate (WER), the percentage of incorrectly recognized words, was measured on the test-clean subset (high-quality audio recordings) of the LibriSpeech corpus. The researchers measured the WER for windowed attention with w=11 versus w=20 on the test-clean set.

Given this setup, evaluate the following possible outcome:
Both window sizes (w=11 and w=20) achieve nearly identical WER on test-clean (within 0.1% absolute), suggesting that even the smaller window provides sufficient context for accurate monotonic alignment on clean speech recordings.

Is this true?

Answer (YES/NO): NO